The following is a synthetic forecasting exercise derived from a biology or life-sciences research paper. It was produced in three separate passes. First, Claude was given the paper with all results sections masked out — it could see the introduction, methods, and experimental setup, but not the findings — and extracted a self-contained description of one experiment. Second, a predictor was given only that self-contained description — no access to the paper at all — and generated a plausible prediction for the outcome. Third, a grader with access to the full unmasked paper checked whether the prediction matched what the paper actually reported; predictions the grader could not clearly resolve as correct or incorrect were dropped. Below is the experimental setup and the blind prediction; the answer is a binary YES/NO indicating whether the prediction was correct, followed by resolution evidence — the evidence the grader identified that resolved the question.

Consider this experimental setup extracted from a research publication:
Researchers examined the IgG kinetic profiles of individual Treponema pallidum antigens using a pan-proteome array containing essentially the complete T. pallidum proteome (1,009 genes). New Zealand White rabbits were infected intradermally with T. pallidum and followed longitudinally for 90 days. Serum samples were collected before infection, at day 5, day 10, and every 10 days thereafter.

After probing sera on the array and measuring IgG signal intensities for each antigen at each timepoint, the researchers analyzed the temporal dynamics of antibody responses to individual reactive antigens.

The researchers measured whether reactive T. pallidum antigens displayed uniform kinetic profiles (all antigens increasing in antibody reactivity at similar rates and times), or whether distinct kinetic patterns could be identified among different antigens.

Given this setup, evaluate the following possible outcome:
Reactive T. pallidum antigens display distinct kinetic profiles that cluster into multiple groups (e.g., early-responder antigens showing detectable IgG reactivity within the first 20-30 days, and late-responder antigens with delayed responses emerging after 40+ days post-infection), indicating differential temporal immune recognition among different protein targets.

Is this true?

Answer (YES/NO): YES